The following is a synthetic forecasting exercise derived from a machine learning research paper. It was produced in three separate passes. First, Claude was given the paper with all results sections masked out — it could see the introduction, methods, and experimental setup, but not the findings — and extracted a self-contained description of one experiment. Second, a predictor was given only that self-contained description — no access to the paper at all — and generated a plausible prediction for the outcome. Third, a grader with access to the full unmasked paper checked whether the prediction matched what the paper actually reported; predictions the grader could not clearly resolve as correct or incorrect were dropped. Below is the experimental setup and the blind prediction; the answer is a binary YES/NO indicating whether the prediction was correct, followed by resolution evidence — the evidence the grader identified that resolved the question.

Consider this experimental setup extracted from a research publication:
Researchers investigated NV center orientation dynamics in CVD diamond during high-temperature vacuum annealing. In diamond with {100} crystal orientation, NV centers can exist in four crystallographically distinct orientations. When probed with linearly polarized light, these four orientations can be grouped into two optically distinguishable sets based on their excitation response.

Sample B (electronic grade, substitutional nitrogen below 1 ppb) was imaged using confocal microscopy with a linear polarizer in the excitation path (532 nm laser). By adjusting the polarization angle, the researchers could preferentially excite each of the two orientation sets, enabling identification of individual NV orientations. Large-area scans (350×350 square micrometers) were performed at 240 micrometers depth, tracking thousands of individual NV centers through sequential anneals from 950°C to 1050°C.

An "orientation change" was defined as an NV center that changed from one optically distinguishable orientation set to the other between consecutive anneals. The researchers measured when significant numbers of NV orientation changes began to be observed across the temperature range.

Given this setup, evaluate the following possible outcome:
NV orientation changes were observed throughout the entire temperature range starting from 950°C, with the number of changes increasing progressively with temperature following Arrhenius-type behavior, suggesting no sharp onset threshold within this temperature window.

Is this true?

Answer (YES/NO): NO